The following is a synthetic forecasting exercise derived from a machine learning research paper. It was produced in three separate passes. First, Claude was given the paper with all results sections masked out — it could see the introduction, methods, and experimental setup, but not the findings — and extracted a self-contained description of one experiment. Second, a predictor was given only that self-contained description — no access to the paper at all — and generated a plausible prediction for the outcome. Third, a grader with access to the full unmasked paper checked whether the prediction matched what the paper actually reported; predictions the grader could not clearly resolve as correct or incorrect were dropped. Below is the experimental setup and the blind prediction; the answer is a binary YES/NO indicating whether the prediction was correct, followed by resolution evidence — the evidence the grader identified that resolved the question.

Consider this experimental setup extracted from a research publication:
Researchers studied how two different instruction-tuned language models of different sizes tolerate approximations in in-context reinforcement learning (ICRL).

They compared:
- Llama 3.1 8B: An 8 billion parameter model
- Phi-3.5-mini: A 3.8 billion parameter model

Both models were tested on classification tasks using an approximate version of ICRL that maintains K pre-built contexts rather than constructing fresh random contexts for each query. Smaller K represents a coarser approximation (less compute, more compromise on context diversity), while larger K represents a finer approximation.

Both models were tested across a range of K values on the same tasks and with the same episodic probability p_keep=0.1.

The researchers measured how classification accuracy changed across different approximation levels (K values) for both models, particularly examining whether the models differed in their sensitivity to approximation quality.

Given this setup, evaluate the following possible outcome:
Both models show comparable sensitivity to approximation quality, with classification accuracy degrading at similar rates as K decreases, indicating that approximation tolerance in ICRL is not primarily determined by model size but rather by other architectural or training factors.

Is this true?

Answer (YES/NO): NO